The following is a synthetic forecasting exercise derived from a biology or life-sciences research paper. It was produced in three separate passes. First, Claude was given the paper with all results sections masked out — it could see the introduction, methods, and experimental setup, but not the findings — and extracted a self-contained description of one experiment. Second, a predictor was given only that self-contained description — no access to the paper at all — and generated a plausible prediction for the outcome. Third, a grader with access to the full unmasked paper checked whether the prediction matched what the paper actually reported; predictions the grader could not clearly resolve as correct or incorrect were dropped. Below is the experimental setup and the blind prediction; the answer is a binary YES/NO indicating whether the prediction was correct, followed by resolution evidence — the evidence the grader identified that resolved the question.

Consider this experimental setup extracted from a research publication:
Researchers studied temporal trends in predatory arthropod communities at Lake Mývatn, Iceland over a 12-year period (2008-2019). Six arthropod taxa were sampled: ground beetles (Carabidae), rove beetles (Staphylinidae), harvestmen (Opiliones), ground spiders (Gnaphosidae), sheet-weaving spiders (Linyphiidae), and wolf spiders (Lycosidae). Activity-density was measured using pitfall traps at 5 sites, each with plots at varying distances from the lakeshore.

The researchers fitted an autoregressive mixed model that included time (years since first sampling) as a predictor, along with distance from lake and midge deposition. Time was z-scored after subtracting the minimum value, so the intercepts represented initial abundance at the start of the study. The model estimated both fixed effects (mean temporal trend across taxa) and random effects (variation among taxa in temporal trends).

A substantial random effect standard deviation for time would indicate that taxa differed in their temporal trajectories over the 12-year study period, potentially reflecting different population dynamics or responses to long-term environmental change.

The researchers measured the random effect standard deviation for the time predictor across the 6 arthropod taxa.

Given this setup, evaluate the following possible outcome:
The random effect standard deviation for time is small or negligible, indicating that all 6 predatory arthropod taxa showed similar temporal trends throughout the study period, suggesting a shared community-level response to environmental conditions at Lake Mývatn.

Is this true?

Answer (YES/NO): NO